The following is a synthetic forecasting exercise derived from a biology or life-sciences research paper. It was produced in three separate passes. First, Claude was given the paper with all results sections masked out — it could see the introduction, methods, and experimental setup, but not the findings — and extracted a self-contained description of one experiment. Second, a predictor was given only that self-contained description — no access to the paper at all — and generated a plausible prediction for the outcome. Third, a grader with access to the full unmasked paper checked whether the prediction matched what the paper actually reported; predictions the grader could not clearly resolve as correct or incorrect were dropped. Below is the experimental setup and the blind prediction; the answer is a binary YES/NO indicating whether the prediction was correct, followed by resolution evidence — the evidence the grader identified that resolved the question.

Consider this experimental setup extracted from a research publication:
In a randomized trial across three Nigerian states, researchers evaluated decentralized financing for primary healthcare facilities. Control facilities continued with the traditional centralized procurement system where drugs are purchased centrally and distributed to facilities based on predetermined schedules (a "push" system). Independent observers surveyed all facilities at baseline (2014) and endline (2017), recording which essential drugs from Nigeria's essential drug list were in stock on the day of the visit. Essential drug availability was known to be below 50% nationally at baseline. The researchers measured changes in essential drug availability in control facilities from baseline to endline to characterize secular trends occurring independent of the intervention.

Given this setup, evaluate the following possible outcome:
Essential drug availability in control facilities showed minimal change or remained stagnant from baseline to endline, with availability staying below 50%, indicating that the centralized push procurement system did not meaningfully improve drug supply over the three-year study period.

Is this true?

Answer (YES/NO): NO